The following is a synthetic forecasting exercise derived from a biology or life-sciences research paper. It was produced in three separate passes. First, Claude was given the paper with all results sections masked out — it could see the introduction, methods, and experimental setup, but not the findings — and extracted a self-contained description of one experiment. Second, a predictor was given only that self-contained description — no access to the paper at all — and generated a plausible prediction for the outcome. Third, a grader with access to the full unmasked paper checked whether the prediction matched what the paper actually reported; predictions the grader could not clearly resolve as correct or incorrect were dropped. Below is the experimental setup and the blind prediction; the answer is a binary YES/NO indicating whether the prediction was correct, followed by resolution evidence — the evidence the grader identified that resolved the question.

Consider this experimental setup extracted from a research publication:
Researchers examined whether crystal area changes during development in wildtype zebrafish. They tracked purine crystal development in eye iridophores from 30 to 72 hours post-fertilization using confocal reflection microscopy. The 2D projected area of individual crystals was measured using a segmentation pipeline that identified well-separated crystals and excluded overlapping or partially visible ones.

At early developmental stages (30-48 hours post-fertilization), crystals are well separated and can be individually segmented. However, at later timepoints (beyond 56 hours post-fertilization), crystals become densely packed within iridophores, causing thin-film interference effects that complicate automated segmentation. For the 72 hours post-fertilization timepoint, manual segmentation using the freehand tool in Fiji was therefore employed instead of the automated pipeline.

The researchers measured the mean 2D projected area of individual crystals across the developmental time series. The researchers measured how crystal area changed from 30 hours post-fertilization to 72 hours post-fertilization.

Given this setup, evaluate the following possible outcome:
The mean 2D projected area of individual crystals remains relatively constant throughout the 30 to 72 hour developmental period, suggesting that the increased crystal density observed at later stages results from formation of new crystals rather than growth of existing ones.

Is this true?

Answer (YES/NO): NO